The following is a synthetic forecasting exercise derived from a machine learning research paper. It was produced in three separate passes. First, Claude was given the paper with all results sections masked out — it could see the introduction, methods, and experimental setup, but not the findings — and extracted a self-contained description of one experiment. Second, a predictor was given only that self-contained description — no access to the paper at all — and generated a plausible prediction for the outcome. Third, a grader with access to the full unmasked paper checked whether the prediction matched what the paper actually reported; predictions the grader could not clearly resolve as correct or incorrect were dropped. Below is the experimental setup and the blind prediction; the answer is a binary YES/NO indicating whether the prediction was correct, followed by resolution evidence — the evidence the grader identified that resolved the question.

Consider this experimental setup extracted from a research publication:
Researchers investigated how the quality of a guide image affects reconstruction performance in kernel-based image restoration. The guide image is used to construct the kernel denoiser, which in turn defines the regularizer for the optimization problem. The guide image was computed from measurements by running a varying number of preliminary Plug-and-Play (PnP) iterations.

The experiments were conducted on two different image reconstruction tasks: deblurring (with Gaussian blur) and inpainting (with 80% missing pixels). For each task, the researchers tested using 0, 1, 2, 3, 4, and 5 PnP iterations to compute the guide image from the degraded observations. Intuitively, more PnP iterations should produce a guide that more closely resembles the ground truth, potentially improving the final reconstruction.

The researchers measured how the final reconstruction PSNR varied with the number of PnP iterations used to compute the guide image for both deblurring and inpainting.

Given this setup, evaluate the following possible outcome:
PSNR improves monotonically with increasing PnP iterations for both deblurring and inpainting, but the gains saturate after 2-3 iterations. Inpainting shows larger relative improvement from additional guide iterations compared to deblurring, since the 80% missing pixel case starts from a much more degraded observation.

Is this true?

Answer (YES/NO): NO